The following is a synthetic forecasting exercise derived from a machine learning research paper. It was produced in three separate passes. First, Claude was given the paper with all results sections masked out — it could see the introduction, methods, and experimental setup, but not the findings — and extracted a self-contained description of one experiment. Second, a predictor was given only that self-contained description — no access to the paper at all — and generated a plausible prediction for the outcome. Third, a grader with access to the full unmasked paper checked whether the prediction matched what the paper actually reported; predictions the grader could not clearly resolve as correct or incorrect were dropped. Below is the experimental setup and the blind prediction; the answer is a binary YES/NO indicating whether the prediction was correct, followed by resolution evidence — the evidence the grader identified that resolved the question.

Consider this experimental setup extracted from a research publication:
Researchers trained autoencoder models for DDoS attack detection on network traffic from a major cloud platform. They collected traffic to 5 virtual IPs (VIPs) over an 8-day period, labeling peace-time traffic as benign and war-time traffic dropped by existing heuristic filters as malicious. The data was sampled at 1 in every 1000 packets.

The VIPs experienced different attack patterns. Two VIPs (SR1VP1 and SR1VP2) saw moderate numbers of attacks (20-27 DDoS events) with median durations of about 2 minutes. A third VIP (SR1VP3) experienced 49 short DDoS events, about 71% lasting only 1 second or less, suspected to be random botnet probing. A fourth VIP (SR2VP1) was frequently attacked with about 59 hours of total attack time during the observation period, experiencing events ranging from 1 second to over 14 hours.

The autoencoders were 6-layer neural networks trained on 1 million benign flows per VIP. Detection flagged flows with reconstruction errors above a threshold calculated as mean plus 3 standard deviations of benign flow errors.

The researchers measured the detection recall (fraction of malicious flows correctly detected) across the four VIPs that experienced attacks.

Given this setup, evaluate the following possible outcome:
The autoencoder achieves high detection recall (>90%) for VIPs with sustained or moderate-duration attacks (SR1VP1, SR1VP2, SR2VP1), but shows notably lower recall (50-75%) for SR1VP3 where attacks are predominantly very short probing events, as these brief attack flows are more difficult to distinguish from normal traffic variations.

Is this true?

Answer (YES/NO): NO